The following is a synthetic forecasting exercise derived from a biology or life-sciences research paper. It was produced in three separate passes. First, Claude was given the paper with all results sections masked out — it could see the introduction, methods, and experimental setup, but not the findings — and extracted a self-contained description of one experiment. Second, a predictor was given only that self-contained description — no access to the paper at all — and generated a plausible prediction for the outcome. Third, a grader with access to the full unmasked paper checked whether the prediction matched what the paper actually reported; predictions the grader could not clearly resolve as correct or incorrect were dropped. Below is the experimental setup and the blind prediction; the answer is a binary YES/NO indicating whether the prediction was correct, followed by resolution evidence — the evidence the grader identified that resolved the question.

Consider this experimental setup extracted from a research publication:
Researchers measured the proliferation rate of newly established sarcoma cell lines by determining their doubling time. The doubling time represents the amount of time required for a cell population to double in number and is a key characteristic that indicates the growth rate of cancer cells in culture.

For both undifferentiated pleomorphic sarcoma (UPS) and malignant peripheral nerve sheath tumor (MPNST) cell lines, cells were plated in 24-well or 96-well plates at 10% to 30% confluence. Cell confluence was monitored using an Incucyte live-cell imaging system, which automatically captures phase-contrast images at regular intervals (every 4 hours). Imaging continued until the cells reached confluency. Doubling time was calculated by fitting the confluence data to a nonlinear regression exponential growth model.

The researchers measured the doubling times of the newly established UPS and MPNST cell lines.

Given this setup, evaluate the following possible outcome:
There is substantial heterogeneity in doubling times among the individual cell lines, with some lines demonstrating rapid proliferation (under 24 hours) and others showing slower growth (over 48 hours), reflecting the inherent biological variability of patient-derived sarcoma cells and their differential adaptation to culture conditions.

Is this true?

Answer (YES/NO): NO